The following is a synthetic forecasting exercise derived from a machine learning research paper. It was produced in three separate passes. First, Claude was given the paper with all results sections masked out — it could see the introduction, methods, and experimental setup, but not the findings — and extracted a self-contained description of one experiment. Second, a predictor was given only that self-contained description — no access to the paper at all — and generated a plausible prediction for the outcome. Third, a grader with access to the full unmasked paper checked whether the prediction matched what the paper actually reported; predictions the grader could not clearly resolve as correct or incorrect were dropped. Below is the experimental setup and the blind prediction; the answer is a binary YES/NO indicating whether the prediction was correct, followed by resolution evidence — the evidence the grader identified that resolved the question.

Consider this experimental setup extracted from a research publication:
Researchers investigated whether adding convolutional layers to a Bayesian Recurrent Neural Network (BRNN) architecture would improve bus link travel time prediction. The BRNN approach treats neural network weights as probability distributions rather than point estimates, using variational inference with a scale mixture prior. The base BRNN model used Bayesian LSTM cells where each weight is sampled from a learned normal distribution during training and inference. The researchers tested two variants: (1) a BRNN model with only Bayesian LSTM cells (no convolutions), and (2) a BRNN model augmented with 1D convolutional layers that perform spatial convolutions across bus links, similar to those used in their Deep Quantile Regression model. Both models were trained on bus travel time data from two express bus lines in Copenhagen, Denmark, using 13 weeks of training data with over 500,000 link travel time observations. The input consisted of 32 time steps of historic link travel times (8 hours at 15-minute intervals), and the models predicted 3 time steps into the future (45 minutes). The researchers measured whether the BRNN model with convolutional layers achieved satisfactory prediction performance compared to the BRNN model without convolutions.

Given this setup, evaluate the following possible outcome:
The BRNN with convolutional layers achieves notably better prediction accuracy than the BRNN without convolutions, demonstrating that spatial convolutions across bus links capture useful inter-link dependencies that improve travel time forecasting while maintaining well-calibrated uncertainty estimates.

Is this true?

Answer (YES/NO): NO